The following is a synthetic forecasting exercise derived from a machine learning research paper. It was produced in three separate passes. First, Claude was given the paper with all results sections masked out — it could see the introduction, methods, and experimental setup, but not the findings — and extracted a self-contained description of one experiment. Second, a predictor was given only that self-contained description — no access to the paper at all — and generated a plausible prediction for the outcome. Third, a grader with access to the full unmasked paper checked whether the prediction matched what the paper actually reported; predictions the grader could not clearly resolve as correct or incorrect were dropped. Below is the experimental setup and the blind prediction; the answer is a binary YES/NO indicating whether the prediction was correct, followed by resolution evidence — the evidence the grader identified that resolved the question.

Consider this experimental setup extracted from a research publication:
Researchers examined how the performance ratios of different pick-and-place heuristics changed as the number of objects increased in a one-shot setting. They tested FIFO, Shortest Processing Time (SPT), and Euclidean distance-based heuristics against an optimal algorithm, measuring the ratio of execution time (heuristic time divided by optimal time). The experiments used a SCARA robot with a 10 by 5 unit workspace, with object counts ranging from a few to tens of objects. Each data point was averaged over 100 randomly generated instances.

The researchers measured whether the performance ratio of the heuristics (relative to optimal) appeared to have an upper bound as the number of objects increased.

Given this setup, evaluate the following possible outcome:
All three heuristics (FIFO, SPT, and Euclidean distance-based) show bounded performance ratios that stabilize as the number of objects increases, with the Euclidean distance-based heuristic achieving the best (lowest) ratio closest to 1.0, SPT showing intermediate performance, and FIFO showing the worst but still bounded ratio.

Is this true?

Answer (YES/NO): NO